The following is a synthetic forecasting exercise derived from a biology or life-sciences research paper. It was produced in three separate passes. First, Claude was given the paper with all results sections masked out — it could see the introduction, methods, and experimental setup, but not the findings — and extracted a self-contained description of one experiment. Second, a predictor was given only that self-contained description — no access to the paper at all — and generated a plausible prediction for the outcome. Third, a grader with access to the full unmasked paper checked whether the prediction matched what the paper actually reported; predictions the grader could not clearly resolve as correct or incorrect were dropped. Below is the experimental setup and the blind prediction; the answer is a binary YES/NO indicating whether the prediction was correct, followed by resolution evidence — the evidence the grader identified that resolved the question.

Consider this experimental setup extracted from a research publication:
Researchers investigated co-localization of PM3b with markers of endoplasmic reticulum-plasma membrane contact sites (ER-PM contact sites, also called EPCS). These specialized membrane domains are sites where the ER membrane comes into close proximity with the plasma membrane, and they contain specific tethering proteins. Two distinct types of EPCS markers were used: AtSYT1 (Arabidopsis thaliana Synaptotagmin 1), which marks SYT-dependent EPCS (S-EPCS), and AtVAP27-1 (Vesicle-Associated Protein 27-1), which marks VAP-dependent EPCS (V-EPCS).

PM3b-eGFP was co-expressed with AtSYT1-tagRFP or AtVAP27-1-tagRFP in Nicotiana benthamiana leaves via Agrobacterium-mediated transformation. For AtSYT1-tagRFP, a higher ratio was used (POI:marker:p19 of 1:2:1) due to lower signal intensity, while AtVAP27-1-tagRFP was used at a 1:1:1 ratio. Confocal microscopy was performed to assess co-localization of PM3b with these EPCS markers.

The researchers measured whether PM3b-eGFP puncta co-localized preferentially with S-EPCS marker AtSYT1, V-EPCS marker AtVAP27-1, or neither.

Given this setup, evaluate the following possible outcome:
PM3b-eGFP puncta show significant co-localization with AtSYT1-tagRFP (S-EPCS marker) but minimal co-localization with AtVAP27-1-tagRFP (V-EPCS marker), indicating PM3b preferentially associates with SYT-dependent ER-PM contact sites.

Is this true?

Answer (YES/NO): YES